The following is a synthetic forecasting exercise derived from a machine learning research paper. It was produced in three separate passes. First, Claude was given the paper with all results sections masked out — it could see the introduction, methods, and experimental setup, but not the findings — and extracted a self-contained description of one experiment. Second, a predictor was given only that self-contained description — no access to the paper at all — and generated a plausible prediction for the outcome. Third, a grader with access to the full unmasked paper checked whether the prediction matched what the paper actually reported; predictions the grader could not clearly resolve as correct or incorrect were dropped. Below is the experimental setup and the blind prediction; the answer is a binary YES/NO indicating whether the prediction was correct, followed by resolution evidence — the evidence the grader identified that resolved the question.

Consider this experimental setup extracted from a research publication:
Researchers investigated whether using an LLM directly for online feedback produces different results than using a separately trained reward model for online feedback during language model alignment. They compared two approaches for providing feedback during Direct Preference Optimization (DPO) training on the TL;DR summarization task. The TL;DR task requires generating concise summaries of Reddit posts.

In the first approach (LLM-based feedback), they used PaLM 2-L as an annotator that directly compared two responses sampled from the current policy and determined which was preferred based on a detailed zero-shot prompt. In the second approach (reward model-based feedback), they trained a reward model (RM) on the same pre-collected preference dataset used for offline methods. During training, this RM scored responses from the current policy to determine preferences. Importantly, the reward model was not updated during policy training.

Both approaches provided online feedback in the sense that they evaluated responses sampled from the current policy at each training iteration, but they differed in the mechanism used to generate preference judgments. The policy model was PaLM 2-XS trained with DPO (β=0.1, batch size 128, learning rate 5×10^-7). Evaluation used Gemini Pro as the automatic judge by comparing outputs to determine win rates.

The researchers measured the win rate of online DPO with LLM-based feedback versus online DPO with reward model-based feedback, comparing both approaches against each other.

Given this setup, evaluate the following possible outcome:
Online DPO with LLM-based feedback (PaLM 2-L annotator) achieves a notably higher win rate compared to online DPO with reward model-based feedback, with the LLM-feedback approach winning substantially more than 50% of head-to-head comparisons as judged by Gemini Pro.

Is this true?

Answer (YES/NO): YES